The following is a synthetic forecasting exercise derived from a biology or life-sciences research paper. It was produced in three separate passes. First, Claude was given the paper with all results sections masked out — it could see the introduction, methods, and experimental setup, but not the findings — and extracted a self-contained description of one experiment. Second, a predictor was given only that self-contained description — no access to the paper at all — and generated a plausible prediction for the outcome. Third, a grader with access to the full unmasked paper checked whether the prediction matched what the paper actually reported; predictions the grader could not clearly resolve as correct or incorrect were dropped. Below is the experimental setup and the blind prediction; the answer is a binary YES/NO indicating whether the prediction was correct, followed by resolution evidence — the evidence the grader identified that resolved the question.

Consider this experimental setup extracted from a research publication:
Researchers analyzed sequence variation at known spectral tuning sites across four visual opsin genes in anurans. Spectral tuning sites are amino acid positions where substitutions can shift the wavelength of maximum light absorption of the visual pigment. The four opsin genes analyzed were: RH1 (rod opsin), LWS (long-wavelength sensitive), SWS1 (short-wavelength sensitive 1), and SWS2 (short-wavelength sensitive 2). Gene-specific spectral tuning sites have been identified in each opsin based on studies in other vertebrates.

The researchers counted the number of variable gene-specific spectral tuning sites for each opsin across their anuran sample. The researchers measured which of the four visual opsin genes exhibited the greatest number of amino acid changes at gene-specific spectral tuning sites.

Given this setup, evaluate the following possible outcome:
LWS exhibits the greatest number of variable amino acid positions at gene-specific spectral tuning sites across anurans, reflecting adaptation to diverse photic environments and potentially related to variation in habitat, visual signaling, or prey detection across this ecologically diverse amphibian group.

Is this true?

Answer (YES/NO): NO